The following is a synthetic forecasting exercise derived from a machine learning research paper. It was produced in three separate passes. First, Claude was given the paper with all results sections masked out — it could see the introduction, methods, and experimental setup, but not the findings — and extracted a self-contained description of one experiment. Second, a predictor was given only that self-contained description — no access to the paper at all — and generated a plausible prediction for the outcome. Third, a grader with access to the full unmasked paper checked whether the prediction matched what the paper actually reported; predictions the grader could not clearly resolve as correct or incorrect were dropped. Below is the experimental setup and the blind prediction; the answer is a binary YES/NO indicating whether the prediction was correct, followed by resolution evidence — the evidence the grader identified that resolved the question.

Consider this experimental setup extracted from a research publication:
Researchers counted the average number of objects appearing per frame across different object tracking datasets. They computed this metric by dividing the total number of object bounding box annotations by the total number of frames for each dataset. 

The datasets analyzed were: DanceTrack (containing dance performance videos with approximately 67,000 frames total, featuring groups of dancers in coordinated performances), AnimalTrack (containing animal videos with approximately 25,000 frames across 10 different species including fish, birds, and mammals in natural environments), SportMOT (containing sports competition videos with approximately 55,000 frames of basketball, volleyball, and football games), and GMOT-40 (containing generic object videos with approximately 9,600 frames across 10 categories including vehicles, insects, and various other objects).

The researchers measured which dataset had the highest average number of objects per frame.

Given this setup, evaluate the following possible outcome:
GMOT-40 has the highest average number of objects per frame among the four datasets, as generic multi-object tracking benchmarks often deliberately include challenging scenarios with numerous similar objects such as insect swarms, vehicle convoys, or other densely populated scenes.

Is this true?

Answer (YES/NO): YES